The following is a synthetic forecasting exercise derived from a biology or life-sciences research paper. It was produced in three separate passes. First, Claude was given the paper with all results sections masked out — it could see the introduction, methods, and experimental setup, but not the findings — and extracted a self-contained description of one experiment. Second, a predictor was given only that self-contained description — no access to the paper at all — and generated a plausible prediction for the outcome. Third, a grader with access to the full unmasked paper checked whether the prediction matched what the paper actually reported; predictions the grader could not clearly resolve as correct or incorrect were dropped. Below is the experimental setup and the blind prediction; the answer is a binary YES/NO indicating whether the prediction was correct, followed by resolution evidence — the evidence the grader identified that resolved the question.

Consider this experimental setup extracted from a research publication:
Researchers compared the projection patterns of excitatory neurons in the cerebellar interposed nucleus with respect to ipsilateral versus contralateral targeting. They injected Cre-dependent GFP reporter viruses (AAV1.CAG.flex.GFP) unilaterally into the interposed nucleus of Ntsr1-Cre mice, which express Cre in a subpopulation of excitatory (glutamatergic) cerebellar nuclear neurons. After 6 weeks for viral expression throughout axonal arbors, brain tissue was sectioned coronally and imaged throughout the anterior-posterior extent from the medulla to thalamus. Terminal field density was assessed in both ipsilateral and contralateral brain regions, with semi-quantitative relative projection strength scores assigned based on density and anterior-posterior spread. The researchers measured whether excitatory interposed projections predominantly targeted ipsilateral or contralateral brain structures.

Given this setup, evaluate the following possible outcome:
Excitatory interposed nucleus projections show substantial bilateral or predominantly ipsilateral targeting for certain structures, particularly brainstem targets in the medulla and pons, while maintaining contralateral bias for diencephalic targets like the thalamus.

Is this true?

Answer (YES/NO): YES